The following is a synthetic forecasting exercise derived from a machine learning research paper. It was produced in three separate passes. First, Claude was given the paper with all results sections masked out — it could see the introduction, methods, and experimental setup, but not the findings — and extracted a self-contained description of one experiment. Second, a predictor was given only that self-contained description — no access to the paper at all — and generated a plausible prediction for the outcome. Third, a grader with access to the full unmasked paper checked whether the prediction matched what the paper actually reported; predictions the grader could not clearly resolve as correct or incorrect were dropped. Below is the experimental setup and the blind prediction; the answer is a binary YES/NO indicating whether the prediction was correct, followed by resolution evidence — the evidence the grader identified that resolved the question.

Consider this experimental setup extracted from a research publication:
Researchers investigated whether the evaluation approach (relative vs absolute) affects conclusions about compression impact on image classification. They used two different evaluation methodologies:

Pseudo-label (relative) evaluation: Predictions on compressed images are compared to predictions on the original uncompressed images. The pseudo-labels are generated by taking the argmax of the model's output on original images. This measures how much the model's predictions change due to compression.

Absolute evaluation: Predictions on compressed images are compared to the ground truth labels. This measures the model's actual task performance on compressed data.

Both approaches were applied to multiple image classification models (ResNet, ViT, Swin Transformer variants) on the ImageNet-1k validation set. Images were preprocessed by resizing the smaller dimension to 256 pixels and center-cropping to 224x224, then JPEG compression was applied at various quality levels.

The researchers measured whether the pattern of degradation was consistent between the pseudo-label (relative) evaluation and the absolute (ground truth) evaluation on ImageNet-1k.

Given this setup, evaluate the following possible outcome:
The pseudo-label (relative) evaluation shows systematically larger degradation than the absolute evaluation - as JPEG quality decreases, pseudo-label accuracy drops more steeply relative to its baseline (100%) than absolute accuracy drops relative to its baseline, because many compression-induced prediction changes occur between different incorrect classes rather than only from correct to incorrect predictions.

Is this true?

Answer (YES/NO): NO